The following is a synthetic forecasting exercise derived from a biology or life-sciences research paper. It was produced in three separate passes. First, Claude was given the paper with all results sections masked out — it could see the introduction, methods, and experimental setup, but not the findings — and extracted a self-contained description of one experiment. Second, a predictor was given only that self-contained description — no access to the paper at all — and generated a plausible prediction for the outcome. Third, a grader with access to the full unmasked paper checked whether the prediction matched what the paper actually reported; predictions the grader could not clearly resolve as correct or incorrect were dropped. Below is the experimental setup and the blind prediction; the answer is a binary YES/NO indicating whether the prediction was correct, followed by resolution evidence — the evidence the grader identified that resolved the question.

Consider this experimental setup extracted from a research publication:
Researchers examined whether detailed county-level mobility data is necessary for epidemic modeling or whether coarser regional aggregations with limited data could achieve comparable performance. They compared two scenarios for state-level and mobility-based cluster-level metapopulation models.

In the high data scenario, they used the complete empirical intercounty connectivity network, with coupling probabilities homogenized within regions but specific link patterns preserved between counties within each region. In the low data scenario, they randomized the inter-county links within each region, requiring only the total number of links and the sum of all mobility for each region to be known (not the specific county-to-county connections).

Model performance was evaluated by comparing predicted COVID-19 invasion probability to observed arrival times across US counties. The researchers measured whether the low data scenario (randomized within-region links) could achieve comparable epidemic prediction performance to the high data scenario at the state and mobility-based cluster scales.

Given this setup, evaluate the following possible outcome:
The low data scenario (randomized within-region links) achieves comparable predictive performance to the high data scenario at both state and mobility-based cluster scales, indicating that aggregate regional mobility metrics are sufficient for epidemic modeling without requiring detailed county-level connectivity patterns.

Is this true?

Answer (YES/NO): NO